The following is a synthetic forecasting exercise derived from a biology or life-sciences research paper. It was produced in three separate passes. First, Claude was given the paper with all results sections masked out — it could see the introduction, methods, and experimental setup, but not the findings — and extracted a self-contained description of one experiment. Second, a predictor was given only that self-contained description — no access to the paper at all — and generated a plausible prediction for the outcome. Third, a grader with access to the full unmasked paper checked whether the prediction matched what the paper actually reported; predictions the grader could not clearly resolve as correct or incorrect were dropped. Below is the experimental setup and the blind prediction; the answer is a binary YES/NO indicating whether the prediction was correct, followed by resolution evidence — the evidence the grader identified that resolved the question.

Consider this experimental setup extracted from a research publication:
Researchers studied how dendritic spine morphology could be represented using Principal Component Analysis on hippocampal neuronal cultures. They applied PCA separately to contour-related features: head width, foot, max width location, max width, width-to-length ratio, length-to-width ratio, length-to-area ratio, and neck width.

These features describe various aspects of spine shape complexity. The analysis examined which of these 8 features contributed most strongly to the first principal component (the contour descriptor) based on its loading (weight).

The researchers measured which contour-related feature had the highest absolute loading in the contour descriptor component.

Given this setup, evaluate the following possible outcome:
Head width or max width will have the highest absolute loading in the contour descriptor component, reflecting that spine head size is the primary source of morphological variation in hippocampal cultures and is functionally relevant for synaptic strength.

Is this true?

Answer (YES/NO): NO